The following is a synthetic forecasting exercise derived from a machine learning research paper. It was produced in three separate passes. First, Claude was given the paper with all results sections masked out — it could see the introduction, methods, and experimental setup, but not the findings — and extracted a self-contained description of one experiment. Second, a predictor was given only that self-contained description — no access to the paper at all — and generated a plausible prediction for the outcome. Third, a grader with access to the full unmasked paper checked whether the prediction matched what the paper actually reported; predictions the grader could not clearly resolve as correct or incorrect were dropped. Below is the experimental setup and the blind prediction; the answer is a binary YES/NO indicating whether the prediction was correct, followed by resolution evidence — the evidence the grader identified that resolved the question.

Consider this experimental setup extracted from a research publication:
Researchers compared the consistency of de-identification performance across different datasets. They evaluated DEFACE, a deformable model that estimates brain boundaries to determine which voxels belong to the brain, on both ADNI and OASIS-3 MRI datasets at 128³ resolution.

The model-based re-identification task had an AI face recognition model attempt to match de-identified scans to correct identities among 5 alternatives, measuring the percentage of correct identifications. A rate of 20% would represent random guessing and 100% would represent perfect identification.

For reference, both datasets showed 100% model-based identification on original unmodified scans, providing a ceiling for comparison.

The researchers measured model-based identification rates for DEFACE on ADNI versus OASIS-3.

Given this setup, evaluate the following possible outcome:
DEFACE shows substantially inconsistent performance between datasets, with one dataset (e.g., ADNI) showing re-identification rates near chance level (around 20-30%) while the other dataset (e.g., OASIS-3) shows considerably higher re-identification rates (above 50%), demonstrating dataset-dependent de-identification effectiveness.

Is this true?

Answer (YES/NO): NO